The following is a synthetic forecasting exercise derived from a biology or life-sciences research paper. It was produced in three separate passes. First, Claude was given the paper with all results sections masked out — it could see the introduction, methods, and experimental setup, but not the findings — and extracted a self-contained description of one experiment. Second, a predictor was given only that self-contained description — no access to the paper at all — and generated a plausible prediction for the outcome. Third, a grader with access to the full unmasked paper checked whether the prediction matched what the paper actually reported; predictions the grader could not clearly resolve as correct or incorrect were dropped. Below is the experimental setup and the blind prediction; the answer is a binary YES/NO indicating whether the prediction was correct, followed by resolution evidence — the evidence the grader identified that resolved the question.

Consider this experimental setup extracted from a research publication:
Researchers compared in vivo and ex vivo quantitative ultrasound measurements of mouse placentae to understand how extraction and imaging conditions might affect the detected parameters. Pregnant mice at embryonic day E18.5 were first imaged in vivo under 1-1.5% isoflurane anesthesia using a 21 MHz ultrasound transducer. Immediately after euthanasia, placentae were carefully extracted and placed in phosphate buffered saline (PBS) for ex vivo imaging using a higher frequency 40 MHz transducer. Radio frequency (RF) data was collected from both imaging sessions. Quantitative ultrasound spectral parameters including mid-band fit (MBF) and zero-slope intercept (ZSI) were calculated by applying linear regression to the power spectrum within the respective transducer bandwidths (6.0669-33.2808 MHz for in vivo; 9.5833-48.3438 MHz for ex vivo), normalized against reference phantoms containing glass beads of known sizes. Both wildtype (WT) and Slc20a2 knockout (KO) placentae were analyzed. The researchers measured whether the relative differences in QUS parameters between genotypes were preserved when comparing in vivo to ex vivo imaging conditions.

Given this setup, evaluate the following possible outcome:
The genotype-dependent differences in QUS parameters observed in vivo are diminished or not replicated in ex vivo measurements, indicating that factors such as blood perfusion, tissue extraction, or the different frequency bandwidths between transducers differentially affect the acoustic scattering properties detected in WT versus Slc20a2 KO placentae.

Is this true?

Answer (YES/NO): NO